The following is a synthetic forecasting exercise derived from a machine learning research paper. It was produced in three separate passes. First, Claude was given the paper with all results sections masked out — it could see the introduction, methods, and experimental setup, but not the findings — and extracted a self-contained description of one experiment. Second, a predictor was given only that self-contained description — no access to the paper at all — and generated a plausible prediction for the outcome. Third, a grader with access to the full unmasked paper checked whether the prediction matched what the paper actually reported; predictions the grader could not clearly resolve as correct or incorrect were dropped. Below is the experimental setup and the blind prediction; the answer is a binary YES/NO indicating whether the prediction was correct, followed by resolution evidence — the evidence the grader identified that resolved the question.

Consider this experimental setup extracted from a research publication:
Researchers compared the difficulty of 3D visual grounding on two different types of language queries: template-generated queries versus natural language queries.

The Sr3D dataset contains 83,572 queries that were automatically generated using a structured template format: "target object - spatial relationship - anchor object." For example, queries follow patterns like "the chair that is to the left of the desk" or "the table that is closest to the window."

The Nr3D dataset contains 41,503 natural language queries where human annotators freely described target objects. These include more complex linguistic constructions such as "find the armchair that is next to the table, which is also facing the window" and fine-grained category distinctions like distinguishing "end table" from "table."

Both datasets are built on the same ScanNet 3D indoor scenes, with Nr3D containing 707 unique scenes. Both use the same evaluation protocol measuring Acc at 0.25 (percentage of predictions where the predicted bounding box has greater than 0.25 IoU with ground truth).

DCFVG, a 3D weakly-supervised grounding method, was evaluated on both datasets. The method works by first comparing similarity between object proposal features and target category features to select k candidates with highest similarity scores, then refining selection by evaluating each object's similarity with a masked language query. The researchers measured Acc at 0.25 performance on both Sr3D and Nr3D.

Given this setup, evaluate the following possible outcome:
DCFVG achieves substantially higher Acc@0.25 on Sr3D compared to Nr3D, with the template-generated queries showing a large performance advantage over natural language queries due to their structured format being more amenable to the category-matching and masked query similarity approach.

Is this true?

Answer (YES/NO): NO